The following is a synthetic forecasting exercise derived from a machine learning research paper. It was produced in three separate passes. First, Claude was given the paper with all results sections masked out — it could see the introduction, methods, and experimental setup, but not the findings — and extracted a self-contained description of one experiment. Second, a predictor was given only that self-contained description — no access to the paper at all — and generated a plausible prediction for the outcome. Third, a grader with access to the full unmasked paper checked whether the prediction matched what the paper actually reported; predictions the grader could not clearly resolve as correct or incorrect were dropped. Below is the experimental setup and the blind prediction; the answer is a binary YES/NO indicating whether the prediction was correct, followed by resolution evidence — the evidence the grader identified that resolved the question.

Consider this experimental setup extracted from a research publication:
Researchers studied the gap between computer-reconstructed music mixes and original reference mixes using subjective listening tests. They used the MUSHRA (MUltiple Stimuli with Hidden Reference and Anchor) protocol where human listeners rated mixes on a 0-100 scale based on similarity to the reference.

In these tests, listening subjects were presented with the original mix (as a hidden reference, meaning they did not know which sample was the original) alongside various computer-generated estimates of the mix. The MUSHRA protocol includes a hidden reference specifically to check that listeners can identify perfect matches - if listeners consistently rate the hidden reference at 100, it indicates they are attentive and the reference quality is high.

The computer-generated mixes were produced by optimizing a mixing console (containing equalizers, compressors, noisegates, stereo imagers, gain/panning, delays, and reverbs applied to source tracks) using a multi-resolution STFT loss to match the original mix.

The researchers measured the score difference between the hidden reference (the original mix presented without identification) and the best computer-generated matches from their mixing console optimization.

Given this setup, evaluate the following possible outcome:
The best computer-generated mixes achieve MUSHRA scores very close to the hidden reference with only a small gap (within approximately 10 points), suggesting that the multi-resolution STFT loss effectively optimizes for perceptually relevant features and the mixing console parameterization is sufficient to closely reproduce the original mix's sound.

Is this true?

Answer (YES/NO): NO